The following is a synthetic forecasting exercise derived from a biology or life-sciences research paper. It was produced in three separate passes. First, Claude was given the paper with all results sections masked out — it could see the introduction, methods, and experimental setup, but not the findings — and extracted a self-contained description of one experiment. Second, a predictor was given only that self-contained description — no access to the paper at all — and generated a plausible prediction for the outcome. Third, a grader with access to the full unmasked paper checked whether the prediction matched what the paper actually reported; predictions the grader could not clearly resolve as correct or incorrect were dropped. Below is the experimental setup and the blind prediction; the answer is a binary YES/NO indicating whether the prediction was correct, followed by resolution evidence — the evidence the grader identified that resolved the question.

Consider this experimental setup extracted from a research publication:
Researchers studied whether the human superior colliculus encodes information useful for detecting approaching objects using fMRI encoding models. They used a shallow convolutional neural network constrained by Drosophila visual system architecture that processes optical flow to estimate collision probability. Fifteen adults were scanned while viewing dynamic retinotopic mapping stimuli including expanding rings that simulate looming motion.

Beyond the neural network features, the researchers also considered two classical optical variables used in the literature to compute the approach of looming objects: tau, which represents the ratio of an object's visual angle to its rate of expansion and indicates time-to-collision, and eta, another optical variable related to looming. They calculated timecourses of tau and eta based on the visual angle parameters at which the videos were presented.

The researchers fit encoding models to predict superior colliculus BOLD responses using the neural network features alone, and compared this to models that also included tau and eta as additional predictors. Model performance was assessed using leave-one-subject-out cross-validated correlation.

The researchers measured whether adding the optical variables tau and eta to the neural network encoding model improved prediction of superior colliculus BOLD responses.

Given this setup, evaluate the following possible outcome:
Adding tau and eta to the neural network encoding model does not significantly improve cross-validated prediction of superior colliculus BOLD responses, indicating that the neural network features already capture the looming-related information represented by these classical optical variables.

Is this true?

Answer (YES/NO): YES